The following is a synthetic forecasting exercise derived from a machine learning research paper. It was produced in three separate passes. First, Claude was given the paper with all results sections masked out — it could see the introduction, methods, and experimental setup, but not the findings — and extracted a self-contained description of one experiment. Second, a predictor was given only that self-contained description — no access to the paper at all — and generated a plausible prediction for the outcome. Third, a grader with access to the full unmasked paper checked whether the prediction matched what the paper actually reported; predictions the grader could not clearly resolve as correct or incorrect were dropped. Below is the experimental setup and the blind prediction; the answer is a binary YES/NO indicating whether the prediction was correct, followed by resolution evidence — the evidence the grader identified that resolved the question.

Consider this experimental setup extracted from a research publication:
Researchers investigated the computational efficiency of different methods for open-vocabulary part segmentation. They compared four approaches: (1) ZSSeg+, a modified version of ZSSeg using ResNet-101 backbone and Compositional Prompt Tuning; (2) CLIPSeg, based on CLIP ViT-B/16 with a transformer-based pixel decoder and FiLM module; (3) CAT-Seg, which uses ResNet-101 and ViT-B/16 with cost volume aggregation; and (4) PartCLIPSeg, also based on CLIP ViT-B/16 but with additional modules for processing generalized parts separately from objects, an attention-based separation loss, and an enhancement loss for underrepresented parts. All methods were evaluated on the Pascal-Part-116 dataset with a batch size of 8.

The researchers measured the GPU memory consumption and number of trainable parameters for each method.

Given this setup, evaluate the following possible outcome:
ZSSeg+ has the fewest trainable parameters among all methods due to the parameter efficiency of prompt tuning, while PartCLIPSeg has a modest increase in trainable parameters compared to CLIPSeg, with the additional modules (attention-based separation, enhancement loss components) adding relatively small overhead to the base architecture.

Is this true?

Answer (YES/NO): NO